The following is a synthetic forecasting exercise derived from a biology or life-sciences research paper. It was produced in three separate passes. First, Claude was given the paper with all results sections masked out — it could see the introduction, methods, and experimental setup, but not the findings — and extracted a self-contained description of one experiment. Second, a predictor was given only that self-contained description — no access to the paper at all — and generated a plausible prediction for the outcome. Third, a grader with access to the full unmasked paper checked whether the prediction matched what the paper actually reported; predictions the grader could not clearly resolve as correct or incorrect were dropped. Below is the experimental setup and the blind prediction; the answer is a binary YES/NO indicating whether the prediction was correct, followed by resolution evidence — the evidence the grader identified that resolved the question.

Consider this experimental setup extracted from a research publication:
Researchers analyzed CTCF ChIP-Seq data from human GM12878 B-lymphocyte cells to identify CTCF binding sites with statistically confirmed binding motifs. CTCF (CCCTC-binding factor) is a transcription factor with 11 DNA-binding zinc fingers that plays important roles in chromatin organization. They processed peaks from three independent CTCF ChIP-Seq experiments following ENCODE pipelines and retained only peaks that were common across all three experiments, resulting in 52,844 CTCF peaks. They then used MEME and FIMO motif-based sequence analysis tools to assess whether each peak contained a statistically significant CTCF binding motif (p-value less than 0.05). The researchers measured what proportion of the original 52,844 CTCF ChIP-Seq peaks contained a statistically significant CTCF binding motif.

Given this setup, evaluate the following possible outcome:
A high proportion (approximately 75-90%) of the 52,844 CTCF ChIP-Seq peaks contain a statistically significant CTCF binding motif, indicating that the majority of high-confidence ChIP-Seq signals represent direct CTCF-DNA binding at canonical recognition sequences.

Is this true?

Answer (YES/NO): YES